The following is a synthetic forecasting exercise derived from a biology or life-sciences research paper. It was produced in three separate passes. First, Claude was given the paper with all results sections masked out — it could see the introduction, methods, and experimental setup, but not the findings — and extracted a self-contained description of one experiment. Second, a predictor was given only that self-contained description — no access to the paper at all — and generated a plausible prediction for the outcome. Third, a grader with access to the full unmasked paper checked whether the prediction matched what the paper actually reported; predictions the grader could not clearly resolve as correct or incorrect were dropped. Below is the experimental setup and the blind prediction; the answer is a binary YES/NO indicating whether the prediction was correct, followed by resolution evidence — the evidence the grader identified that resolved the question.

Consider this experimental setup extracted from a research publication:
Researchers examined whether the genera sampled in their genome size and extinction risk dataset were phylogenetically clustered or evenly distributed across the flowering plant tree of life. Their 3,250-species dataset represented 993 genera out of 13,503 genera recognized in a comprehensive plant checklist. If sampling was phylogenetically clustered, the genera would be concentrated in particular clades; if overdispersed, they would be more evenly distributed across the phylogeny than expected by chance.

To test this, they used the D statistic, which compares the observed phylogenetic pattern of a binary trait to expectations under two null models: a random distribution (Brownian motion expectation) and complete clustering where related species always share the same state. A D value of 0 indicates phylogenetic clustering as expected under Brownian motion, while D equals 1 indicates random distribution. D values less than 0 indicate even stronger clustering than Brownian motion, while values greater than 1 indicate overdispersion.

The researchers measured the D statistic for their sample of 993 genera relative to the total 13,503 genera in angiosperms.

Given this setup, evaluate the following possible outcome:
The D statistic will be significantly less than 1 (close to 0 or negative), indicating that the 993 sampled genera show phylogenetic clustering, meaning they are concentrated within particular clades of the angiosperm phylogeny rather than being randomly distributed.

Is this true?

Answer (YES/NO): NO